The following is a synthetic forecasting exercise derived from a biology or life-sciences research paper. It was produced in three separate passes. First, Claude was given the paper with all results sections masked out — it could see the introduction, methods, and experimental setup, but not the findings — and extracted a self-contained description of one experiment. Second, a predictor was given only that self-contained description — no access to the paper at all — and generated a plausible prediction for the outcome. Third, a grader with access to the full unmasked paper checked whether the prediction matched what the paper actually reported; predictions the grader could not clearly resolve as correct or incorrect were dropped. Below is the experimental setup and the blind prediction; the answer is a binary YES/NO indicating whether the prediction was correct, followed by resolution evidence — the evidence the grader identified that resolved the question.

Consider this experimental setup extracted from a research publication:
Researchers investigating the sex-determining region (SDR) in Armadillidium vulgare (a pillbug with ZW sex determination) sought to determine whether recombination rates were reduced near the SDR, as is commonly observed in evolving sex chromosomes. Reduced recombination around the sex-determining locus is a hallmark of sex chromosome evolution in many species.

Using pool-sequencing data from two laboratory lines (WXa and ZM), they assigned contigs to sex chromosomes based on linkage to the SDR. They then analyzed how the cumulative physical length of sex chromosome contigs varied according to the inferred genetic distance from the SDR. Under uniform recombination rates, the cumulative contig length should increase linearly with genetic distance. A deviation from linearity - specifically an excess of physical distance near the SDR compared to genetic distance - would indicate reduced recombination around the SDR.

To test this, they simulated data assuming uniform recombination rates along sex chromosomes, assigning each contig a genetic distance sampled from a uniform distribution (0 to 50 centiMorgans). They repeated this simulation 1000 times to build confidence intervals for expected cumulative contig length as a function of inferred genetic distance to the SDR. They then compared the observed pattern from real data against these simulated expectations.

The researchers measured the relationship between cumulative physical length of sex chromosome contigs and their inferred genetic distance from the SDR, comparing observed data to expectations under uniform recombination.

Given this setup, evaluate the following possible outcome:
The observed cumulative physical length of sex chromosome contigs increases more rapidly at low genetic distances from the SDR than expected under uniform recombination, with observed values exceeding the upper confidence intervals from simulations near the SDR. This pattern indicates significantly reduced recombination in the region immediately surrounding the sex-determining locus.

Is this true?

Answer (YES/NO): NO